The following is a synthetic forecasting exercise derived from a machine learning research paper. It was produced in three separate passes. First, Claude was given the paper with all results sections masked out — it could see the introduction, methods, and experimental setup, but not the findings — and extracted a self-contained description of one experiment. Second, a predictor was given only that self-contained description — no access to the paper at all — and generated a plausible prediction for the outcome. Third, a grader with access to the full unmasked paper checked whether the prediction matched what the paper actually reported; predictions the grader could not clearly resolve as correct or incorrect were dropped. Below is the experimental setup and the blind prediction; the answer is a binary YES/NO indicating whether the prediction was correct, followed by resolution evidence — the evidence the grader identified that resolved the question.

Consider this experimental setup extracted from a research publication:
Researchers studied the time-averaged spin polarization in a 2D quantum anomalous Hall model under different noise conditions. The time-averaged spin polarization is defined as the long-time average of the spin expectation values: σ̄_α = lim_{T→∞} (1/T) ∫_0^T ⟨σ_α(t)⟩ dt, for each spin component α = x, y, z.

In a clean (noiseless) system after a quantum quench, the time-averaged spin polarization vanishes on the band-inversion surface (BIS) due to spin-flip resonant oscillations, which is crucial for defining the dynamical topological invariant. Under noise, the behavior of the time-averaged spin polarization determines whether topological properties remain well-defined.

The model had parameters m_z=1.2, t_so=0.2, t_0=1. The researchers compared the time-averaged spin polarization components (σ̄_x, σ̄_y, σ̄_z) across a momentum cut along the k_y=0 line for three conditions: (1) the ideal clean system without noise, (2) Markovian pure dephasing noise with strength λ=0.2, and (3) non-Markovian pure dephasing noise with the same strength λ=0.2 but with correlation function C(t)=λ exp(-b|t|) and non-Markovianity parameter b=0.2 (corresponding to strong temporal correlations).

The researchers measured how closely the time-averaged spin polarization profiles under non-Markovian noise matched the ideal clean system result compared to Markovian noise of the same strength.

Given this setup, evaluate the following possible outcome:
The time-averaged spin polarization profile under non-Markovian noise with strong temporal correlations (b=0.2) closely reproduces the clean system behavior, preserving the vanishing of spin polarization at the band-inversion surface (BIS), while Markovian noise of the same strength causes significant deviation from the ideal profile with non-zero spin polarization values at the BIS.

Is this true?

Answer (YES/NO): YES